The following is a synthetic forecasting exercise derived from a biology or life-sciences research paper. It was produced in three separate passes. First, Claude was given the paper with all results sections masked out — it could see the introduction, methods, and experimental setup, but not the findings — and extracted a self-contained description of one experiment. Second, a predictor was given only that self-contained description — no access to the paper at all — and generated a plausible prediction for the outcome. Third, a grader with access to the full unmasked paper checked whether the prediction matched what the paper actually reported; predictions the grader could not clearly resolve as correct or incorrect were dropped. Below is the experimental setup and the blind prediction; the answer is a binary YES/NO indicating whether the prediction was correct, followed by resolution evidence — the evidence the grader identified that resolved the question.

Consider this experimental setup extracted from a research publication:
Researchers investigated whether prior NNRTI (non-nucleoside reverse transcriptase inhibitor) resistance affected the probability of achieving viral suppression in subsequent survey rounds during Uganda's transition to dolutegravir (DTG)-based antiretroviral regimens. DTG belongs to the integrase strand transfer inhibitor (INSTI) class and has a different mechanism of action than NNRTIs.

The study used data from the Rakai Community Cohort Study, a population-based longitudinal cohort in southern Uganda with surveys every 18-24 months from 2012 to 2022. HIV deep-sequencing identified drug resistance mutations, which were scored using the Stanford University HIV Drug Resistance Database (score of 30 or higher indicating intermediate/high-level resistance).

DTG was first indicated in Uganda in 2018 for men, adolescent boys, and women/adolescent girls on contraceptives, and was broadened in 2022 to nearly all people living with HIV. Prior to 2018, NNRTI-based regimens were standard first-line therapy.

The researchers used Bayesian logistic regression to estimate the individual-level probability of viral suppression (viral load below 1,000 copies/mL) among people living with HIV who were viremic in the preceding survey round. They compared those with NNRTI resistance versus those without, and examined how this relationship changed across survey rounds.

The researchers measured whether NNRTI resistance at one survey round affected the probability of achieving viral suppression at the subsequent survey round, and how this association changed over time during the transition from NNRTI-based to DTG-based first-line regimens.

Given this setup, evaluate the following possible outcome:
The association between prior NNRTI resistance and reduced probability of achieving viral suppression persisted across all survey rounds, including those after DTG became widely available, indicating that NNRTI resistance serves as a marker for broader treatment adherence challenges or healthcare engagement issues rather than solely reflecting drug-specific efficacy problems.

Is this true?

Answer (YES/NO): NO